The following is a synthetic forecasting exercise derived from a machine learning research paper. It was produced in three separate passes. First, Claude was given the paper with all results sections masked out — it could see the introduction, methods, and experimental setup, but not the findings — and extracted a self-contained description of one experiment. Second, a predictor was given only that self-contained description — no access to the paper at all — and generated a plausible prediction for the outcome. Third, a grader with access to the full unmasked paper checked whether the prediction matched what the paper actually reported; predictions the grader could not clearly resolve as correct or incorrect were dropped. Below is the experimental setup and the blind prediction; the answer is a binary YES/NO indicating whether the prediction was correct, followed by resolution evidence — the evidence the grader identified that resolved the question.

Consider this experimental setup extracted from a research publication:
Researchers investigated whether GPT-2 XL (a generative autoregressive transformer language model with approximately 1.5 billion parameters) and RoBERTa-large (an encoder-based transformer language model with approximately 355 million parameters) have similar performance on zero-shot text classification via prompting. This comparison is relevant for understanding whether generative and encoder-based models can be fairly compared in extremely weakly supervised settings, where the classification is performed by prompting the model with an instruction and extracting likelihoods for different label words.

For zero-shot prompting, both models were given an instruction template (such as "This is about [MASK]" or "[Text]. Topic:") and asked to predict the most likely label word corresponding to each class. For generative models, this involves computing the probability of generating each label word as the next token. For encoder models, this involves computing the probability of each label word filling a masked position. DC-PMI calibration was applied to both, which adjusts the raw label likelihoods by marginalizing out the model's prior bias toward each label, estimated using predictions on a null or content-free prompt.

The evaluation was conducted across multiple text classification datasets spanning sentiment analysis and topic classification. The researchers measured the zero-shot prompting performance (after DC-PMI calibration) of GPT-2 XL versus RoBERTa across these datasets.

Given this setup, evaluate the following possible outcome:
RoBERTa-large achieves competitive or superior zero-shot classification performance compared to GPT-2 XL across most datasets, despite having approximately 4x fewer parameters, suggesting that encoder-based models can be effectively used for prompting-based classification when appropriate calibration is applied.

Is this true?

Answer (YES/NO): YES